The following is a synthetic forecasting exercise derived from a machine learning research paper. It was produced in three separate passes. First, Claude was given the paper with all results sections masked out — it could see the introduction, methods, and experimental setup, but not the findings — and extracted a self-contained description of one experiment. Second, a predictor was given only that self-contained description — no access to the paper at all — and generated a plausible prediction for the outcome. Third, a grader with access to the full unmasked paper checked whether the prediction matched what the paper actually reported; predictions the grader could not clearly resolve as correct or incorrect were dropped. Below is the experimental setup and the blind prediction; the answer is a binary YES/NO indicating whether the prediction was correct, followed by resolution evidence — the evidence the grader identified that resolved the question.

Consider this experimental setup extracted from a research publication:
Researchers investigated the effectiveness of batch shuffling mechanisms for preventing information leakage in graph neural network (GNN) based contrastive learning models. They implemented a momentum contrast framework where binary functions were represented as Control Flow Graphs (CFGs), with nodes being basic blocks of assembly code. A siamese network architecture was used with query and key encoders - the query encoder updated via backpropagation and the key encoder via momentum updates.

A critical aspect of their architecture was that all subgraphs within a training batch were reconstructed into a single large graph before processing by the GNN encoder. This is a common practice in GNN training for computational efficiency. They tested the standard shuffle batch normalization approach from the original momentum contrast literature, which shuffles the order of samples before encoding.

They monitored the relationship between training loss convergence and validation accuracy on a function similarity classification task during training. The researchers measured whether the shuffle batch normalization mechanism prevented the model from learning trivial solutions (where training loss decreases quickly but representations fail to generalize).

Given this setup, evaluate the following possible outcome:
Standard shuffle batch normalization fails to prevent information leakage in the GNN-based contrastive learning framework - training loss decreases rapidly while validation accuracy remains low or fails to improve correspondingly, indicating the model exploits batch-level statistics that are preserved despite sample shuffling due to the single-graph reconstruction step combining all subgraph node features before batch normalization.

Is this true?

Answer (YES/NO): YES